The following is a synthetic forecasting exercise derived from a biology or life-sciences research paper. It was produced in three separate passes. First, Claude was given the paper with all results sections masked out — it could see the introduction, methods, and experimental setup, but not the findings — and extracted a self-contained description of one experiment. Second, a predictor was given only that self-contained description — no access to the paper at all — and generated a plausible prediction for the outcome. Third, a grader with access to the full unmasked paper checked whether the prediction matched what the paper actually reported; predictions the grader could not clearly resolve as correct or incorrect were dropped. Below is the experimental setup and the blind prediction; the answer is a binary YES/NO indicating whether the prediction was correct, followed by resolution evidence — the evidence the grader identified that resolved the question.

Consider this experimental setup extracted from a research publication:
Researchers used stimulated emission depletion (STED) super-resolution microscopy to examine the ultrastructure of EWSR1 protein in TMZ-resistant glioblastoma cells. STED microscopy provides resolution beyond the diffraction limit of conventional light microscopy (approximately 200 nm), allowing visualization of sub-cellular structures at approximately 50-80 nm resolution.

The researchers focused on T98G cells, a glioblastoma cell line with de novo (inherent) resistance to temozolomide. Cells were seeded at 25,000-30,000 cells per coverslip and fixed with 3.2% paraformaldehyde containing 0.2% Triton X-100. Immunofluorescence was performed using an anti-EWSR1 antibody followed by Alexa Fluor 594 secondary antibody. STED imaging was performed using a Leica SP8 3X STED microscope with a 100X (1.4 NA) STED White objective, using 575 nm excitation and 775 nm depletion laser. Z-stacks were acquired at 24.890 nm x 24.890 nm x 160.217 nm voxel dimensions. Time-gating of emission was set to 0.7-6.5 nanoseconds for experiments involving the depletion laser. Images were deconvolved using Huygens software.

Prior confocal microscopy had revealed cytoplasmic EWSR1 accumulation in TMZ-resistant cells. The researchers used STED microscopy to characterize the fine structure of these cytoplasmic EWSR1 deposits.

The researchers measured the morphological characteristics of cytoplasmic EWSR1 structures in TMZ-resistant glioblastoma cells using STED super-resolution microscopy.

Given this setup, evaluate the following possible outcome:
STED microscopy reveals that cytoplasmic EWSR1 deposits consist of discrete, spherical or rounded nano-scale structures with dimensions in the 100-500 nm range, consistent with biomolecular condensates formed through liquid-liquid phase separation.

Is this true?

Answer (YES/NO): NO